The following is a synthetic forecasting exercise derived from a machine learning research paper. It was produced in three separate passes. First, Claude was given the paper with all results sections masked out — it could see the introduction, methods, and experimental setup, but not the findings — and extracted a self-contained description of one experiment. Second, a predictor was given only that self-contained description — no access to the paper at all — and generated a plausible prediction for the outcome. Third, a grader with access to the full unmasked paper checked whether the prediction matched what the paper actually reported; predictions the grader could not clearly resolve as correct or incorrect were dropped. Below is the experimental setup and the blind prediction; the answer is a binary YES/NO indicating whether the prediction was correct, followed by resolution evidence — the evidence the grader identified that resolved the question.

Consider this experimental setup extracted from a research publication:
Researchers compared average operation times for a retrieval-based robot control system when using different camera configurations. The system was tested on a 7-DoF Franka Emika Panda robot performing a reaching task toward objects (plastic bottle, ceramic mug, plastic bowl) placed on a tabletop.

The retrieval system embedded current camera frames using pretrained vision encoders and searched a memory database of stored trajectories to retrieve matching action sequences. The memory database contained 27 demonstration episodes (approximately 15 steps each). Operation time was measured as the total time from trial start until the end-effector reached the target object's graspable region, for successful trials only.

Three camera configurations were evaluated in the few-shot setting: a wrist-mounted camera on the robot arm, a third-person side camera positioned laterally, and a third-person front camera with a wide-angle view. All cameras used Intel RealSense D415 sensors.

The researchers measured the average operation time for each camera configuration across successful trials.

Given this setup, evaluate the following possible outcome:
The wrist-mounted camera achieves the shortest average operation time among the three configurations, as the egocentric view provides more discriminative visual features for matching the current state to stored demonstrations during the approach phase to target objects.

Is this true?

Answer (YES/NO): NO